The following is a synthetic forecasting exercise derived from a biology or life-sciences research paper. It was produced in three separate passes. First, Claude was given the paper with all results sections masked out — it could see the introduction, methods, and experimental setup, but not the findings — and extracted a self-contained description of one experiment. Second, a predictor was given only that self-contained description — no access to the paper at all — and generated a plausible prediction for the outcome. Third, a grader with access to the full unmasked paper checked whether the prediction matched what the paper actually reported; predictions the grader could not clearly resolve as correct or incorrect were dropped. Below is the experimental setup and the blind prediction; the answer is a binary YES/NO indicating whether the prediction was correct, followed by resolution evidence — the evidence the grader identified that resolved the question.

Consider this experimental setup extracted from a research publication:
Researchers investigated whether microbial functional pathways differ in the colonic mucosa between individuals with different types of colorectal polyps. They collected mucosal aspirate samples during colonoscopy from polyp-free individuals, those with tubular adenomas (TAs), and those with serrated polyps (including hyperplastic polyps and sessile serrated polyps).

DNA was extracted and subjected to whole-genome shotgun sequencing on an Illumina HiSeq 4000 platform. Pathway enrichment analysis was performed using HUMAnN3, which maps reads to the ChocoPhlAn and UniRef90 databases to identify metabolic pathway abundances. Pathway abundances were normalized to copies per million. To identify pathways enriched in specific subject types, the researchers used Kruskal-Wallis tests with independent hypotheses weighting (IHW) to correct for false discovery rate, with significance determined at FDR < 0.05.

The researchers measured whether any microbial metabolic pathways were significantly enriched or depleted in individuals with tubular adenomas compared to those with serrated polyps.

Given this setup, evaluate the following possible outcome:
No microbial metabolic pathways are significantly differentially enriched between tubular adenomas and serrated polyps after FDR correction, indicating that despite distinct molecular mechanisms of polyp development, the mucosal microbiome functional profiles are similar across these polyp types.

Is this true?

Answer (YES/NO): YES